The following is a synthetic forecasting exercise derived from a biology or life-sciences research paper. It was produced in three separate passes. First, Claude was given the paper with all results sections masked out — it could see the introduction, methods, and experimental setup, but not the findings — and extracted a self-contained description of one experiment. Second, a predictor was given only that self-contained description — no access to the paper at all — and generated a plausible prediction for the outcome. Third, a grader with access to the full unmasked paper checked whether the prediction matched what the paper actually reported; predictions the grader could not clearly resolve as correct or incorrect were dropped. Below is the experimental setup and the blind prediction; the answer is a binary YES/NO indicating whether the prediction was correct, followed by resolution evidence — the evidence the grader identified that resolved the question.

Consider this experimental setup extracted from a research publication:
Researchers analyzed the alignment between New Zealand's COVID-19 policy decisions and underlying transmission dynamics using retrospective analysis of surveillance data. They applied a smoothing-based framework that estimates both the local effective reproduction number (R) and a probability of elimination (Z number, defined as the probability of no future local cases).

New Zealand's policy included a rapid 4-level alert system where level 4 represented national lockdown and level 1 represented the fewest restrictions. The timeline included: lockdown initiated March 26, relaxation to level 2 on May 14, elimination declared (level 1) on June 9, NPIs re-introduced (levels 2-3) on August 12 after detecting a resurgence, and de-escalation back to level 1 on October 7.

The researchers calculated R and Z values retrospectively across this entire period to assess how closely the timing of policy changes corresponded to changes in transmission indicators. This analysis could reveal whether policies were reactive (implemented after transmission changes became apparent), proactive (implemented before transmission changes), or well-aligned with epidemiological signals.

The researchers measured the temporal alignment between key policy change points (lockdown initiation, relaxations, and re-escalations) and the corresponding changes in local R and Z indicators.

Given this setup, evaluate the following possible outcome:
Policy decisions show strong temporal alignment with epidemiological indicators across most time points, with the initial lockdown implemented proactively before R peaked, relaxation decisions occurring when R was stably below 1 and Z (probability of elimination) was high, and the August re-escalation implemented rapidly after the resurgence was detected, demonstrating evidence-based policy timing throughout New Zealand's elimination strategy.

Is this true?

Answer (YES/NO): YES